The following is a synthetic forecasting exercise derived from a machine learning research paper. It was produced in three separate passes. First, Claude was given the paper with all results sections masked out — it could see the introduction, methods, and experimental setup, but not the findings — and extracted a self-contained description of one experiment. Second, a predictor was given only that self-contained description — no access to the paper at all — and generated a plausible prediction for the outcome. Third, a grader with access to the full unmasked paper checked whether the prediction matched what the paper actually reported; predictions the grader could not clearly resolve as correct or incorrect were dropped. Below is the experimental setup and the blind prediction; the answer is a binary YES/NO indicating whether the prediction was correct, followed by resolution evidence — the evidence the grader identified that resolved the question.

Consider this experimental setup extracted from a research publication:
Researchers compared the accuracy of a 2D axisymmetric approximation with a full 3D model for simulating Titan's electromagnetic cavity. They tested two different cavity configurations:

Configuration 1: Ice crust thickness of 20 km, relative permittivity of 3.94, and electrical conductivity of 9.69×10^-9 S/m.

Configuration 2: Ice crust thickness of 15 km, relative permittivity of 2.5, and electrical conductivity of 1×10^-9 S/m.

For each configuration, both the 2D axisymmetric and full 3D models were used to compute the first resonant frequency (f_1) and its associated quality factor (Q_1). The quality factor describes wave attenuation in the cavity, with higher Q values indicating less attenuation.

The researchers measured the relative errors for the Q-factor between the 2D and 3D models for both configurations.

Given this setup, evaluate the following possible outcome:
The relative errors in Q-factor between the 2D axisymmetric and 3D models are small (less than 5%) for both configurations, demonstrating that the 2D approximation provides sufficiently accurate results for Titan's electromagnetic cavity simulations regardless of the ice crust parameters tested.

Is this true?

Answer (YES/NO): YES